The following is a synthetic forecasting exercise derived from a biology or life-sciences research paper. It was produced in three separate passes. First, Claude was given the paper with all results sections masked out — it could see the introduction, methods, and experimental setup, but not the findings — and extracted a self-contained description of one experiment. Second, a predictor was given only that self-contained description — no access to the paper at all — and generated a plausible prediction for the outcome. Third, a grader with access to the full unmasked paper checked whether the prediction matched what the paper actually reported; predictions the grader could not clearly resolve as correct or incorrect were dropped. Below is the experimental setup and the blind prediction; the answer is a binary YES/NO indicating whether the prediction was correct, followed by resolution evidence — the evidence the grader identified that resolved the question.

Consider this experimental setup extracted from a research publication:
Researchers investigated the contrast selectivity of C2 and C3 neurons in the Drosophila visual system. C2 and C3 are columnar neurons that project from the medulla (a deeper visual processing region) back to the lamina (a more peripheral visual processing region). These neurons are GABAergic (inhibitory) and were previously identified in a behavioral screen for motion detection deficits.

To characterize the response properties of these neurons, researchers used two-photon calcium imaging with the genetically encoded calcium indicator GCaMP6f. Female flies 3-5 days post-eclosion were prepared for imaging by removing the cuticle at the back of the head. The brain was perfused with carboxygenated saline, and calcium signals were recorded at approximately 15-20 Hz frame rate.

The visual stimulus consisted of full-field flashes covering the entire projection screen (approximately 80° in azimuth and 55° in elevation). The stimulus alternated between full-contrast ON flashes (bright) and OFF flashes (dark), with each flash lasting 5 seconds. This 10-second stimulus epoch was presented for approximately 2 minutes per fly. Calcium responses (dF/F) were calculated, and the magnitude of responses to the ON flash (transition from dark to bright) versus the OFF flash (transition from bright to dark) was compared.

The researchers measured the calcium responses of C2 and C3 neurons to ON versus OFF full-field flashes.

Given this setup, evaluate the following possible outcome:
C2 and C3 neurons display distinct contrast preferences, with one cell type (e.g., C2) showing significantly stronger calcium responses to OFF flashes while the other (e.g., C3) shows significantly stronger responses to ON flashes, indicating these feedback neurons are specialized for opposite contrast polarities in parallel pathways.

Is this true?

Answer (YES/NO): NO